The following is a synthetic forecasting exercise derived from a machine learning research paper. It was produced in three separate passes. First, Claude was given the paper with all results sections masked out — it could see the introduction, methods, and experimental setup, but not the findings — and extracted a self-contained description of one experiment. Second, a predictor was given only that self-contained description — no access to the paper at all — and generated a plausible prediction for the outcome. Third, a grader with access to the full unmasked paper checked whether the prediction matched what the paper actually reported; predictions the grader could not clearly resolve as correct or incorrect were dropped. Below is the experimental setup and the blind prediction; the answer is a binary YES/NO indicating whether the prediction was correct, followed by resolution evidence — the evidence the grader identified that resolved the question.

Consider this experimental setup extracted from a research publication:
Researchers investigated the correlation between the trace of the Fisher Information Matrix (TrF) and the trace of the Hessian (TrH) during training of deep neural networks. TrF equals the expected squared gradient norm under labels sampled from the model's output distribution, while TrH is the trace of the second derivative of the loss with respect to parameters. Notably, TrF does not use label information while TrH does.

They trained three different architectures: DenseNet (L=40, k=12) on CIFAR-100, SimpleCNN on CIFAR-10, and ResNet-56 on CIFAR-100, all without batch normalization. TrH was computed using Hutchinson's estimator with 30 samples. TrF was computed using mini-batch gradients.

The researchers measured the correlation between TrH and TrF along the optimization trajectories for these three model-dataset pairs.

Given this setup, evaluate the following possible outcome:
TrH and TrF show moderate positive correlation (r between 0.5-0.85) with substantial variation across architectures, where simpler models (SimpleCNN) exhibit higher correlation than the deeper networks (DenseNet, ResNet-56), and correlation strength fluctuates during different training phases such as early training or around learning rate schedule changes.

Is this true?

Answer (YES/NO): NO